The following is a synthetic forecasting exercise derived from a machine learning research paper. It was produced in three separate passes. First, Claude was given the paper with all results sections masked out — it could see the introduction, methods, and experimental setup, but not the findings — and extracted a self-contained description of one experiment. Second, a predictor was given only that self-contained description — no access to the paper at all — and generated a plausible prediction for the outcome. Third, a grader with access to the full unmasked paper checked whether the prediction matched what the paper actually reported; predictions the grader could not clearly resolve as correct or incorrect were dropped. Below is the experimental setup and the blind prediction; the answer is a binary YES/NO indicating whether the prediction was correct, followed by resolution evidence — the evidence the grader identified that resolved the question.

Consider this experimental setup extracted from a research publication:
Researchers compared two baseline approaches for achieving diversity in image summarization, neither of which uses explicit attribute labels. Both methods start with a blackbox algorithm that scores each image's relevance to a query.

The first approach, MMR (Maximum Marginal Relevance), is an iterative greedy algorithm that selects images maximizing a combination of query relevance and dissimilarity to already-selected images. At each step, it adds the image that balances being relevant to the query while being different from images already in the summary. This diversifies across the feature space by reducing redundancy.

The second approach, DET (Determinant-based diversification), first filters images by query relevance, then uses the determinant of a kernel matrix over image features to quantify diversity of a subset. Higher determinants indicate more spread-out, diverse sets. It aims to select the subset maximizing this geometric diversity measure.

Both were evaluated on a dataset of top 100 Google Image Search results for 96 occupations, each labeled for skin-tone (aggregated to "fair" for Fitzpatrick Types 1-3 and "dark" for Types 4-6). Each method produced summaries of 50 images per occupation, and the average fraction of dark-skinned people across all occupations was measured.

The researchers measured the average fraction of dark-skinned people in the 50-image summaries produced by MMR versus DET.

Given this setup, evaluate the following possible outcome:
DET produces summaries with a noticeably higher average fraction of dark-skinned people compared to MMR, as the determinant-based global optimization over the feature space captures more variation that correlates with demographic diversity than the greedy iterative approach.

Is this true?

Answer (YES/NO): YES